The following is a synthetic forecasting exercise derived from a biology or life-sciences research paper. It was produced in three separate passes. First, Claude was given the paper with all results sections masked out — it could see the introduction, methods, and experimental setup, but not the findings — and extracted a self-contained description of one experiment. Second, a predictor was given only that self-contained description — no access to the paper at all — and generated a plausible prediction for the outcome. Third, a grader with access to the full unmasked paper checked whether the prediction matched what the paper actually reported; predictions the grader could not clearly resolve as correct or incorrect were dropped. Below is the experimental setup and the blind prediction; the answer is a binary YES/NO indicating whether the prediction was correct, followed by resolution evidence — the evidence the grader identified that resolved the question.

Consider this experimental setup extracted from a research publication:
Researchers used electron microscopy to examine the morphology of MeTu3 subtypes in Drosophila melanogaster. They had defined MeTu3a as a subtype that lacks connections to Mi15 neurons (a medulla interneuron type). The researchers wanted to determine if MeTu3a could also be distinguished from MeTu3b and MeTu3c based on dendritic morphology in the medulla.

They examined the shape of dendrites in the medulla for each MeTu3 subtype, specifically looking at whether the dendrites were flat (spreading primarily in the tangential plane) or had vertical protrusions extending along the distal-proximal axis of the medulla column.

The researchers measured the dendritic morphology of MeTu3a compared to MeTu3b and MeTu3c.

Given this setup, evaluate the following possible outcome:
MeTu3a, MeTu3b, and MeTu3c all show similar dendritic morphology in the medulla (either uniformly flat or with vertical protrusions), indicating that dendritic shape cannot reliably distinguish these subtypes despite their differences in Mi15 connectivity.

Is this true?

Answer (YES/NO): NO